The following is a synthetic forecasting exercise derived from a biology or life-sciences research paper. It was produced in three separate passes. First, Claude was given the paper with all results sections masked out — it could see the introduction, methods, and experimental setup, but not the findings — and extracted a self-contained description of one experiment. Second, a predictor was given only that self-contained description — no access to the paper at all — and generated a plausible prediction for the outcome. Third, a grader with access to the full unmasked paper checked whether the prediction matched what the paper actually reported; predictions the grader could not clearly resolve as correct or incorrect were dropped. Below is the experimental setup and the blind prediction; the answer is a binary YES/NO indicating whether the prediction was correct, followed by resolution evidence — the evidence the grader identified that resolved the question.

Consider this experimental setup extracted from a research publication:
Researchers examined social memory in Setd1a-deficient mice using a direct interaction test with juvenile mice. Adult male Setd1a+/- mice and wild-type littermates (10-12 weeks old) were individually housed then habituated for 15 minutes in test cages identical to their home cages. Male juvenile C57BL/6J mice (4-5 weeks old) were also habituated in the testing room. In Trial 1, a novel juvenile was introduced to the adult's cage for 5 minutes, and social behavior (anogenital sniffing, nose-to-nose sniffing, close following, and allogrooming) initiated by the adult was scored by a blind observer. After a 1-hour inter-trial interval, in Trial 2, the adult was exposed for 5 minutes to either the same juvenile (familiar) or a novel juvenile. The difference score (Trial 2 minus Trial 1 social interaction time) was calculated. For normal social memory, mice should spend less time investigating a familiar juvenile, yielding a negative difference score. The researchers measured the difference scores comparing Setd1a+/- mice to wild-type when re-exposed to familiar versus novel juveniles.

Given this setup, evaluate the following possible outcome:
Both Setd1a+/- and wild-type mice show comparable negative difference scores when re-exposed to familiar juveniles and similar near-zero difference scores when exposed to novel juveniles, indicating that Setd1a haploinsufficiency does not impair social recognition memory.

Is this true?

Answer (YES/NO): YES